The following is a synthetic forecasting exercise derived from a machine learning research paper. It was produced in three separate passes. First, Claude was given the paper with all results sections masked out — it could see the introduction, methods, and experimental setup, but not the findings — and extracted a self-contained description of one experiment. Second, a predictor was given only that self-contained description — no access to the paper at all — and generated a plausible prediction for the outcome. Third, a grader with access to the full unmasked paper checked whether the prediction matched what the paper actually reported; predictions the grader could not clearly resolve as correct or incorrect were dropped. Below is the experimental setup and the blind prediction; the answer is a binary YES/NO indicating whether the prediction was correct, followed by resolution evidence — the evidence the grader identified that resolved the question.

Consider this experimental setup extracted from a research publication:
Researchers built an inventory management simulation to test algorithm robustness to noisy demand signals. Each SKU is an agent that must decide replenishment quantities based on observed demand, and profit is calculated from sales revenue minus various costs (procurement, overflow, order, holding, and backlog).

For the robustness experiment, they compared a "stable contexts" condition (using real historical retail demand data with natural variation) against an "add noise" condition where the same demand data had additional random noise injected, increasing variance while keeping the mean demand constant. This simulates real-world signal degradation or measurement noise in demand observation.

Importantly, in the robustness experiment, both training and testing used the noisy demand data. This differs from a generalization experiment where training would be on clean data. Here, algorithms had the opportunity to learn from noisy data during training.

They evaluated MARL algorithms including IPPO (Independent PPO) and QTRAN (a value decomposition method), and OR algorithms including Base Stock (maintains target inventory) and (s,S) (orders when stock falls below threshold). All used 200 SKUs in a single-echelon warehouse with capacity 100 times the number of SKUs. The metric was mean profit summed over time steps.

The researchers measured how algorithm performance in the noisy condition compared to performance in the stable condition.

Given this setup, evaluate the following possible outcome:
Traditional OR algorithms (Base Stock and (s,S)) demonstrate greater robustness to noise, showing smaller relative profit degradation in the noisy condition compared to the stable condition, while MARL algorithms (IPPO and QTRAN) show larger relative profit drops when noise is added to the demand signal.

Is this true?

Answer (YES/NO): NO